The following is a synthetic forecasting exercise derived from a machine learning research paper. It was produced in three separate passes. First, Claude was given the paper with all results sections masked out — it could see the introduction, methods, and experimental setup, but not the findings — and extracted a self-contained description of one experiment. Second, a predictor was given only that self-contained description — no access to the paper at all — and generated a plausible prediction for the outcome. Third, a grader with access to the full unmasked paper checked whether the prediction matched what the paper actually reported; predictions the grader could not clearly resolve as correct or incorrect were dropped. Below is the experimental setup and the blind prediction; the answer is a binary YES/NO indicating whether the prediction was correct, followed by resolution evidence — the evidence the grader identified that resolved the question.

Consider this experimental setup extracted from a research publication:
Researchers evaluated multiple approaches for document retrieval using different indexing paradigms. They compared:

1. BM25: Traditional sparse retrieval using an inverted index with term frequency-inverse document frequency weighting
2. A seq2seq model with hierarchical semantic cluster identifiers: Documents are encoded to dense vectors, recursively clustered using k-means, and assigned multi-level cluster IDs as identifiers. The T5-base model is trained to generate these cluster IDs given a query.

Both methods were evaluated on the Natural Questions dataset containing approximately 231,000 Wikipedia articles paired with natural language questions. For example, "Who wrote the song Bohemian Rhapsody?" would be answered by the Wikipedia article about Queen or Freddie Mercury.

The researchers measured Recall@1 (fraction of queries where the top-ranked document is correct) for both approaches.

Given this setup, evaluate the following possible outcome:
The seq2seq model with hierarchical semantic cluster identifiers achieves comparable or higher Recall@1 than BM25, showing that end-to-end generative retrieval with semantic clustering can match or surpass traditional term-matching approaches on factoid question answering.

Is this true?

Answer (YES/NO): NO